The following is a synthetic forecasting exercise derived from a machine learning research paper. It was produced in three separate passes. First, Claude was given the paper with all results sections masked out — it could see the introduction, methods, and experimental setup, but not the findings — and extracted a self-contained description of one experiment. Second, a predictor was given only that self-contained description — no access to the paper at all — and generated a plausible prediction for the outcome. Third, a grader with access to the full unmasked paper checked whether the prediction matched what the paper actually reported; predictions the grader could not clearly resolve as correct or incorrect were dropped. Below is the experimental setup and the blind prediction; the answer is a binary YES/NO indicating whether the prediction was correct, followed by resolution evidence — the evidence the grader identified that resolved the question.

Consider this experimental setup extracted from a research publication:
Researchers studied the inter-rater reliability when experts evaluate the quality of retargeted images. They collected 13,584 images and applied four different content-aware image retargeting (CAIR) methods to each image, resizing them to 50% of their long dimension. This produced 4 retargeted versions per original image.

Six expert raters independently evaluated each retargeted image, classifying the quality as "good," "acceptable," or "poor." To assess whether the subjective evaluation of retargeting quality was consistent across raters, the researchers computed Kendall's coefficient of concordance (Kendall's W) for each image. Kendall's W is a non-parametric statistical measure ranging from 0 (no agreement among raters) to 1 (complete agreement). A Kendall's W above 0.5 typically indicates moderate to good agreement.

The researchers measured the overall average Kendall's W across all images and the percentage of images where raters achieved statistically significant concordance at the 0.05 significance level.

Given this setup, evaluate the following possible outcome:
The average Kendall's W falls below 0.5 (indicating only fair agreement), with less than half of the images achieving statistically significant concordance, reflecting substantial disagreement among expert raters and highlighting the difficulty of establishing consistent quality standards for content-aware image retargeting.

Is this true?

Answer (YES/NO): NO